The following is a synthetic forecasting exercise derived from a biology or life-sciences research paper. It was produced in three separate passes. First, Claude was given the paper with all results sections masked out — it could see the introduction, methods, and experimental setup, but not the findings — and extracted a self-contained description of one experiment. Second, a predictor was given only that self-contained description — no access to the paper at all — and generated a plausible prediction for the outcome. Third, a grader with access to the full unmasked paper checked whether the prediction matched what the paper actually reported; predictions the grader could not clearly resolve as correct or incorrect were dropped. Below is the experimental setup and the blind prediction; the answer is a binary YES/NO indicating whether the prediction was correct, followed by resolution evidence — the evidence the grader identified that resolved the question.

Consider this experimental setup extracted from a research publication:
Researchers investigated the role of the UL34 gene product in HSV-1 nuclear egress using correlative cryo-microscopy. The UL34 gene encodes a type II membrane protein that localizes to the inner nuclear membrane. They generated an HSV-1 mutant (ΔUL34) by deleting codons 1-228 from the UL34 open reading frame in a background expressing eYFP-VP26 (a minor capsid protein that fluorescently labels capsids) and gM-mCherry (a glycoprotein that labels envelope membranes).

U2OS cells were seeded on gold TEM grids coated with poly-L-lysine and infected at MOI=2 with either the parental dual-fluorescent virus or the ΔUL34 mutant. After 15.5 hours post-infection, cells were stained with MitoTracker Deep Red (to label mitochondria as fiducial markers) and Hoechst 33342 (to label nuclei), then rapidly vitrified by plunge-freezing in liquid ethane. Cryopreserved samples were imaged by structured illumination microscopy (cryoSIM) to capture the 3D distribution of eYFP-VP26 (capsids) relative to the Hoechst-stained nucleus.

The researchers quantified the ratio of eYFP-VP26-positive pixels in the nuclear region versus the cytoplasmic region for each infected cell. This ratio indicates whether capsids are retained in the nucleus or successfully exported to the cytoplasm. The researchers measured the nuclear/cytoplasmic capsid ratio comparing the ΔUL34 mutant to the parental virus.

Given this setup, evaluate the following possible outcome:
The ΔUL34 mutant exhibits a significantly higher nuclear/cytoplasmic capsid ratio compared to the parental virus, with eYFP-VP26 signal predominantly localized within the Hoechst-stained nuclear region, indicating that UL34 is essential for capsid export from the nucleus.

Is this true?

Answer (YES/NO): YES